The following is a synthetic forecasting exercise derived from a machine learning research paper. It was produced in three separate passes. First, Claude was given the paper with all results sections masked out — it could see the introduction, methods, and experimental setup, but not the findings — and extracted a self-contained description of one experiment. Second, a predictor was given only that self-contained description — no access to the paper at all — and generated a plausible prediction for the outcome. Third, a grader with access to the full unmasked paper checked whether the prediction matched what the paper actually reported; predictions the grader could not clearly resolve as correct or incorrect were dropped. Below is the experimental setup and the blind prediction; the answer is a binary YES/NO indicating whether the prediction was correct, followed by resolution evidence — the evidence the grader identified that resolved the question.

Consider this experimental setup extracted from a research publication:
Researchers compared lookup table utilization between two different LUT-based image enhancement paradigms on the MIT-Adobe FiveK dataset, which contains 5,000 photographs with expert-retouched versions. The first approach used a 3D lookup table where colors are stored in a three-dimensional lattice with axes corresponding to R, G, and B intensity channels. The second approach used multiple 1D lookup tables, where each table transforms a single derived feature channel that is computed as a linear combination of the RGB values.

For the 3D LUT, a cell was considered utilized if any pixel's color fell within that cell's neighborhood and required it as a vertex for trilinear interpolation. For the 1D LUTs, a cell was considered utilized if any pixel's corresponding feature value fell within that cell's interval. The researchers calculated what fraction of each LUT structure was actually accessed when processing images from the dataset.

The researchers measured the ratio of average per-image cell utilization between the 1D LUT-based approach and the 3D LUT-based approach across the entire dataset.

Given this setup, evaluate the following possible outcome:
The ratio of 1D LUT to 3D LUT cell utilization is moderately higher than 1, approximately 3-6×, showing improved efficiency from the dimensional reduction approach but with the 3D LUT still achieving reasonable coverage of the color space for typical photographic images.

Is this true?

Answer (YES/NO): NO